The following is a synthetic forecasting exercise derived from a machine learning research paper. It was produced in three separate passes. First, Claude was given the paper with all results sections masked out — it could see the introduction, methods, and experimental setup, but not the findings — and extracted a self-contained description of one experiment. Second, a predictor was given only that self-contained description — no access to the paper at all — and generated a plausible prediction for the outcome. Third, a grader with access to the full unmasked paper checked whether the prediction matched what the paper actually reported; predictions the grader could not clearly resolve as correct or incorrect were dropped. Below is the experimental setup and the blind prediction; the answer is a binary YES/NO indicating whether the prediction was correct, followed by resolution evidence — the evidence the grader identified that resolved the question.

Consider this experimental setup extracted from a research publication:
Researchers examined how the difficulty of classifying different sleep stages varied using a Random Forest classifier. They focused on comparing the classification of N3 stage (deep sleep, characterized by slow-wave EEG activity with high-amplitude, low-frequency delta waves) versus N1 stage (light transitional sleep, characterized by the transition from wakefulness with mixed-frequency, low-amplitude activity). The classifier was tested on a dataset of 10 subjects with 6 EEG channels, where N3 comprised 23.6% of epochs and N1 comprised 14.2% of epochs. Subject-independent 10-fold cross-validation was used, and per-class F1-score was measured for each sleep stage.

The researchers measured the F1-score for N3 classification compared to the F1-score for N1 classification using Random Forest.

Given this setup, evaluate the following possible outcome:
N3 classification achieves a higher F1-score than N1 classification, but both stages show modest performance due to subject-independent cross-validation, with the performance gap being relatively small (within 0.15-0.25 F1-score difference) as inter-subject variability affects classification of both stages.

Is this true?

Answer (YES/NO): NO